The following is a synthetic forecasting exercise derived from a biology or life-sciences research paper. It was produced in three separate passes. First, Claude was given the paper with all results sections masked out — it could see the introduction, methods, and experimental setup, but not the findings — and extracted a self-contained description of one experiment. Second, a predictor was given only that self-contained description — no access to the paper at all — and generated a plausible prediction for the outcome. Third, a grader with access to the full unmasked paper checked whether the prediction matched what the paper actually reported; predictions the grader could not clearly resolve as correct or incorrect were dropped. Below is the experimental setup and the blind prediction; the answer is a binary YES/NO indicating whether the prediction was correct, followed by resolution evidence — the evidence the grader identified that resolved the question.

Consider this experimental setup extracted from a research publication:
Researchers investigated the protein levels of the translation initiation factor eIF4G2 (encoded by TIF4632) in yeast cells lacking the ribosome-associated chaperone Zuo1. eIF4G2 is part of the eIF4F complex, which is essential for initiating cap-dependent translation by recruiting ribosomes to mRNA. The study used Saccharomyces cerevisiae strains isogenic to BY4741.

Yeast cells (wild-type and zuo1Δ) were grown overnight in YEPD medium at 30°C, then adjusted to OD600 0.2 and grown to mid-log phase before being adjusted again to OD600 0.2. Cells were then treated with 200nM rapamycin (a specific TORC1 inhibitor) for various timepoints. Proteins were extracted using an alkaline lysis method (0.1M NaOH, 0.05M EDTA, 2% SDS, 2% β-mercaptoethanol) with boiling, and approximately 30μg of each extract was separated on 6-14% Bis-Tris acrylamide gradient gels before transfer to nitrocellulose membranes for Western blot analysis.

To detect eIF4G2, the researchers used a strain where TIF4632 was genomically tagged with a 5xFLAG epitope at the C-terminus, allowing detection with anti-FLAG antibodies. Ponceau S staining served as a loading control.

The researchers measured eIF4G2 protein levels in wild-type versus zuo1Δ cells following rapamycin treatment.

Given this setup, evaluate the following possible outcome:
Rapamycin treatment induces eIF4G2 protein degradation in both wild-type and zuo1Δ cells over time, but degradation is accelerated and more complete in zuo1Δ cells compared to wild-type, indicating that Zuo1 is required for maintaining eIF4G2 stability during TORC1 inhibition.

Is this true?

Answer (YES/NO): NO